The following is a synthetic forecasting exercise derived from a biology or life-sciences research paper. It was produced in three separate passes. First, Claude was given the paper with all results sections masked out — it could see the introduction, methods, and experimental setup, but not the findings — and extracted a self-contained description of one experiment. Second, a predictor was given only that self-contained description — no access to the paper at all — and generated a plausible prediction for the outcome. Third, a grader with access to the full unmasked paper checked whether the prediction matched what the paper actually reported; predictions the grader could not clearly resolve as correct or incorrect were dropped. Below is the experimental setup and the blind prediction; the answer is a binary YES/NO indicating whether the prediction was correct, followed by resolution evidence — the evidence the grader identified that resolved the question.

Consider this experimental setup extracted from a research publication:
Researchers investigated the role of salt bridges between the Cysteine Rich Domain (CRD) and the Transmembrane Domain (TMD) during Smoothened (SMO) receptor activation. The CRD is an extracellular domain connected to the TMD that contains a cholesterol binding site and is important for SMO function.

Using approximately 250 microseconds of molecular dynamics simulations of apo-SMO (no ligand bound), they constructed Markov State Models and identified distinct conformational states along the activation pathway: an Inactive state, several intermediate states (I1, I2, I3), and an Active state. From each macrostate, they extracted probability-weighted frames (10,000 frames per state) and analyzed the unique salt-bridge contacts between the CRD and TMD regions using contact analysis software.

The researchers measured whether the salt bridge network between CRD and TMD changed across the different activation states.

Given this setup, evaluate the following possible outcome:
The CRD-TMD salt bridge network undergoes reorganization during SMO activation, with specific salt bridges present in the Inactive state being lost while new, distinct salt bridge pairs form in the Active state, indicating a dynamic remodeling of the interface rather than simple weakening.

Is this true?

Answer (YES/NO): YES